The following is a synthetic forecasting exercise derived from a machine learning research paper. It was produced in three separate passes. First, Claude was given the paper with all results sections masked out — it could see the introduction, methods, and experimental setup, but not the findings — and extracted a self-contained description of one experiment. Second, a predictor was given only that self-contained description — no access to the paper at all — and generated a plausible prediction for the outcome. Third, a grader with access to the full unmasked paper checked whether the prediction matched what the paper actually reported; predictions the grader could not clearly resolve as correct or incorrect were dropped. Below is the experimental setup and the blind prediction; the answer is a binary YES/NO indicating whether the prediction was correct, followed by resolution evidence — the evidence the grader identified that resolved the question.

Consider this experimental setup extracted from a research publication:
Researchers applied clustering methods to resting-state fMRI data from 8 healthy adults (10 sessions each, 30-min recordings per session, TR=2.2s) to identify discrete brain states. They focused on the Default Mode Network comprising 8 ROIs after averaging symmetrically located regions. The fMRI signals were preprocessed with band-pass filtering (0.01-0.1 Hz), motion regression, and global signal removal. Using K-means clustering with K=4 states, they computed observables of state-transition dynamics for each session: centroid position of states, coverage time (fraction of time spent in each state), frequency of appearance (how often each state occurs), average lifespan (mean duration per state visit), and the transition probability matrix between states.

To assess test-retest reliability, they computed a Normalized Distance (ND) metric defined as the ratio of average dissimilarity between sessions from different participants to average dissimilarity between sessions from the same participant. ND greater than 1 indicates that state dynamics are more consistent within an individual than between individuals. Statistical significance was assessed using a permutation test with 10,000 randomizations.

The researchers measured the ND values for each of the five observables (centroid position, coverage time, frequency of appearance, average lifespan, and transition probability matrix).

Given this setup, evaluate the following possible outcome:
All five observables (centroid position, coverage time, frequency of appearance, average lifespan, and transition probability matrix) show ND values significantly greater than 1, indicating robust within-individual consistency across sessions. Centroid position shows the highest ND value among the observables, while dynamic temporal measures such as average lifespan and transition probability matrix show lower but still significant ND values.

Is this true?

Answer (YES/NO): NO